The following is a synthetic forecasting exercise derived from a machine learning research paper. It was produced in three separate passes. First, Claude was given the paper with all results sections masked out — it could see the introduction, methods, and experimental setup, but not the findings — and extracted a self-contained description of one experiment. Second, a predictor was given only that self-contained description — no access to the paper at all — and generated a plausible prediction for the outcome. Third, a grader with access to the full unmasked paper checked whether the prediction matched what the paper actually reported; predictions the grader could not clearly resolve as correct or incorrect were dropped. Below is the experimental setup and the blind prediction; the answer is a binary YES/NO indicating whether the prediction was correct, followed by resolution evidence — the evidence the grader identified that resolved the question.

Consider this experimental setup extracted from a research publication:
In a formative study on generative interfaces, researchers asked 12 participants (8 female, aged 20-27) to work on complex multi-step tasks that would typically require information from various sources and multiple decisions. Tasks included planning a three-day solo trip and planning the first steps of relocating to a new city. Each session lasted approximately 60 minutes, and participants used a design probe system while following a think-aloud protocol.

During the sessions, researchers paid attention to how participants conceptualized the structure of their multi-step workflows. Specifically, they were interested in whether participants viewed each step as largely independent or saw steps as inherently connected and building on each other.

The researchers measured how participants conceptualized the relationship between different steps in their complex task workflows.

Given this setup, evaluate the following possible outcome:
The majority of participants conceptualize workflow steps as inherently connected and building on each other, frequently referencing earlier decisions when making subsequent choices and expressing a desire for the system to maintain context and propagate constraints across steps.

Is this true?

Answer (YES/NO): NO